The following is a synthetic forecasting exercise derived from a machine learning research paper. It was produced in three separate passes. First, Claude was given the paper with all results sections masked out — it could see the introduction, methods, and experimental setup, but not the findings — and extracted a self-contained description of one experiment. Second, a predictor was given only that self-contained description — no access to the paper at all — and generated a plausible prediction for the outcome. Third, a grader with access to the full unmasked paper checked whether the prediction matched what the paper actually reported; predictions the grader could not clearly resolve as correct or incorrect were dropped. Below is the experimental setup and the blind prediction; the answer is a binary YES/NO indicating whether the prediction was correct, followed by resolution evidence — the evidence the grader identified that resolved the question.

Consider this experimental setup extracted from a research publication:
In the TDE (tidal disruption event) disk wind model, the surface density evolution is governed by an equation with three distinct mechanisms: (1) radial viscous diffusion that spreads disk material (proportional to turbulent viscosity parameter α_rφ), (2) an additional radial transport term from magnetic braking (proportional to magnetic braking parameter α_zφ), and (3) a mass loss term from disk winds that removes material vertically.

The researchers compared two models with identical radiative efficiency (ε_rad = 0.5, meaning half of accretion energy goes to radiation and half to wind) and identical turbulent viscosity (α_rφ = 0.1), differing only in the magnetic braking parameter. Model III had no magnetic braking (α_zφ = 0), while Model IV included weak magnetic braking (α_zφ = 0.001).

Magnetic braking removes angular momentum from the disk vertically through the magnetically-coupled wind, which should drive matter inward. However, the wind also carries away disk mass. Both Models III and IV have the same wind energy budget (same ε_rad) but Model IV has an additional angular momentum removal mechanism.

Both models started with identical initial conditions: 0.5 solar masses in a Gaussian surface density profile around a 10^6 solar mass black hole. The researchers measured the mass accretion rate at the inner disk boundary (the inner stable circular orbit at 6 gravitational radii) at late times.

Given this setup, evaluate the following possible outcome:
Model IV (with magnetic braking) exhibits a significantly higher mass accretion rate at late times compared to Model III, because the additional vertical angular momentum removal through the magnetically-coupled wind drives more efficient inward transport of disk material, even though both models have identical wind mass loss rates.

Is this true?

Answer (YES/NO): NO